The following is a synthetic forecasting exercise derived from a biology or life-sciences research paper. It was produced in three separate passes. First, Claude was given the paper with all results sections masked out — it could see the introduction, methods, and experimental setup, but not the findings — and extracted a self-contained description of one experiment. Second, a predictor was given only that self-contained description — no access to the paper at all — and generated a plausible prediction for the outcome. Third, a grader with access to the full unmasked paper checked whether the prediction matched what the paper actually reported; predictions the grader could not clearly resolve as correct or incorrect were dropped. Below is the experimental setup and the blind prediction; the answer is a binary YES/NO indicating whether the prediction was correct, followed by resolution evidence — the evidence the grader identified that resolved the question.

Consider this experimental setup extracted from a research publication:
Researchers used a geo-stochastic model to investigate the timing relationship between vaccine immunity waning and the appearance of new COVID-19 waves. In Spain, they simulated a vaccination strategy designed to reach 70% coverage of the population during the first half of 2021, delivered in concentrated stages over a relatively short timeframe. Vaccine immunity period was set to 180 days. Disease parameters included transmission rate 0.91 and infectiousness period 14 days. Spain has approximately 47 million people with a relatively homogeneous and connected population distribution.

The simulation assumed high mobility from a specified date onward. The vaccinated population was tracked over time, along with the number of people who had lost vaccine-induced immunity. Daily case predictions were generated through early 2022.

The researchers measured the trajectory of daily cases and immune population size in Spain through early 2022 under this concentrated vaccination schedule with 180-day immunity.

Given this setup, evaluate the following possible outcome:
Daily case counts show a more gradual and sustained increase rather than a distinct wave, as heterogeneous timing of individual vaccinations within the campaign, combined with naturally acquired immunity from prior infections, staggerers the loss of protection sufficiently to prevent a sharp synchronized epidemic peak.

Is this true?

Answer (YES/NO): NO